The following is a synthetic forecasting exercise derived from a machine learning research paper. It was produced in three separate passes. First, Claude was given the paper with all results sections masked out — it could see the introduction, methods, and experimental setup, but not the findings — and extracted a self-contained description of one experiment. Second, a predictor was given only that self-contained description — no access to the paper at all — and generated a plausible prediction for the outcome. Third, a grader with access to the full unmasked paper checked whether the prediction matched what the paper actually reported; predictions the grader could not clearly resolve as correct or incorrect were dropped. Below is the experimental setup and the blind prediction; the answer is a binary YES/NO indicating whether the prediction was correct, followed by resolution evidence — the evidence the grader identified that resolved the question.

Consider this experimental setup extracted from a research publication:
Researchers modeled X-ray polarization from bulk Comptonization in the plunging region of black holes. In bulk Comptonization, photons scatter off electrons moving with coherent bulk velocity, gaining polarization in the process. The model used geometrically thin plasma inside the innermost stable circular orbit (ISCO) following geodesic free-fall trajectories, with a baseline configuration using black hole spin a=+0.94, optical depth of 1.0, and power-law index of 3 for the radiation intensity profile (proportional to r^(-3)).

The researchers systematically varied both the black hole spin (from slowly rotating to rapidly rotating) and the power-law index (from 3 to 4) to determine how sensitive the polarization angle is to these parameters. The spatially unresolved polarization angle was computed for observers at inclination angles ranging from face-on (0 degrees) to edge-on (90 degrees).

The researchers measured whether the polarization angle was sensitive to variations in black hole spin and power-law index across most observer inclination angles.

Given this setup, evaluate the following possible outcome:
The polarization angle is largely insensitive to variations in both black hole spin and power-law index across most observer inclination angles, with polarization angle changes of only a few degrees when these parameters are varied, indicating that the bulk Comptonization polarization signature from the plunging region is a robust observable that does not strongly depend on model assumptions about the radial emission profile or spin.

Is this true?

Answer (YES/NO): YES